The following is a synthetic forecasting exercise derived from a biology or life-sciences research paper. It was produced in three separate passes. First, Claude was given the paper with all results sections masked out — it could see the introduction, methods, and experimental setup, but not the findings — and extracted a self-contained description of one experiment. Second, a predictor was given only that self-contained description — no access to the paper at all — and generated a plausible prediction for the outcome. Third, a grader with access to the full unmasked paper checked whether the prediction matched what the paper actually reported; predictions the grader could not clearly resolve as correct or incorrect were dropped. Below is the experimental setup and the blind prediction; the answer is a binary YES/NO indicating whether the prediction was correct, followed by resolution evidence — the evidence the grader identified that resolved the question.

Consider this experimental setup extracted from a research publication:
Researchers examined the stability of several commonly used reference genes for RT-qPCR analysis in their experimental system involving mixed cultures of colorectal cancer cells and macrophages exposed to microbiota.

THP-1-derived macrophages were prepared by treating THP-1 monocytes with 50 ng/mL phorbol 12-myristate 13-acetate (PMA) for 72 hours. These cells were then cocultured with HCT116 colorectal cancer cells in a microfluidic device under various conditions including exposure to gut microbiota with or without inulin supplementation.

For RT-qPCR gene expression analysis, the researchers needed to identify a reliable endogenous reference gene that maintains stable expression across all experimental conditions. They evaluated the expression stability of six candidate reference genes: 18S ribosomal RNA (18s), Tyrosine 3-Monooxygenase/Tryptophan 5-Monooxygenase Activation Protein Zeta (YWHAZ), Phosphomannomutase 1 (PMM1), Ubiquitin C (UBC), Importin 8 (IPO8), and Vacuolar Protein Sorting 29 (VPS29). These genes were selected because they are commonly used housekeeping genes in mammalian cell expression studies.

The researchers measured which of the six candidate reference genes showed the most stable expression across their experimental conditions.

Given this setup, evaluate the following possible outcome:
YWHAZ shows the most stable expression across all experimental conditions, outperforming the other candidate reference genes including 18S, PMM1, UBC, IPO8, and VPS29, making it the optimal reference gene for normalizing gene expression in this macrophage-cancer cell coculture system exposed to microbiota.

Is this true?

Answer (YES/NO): NO